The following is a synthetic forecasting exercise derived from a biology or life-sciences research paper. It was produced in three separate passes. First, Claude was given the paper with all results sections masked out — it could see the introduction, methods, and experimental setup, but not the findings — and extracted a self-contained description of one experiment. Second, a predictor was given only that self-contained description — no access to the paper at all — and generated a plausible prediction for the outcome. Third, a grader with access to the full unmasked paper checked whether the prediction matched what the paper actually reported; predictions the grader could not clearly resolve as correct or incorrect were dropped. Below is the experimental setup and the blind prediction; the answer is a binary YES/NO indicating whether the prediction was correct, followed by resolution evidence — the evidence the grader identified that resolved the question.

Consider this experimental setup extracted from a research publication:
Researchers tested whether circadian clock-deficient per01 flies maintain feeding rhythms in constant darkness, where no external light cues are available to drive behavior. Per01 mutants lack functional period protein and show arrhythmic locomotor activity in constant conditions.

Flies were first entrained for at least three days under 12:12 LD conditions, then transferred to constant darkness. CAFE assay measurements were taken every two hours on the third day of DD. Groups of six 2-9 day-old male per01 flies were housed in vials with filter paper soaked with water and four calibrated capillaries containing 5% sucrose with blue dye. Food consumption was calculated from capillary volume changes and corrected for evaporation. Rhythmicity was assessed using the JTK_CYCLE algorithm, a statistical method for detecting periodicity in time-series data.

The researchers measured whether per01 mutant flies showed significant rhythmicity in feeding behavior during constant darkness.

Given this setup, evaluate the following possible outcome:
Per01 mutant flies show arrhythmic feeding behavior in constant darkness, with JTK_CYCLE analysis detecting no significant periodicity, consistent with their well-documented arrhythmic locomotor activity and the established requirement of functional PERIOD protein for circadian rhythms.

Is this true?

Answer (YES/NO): YES